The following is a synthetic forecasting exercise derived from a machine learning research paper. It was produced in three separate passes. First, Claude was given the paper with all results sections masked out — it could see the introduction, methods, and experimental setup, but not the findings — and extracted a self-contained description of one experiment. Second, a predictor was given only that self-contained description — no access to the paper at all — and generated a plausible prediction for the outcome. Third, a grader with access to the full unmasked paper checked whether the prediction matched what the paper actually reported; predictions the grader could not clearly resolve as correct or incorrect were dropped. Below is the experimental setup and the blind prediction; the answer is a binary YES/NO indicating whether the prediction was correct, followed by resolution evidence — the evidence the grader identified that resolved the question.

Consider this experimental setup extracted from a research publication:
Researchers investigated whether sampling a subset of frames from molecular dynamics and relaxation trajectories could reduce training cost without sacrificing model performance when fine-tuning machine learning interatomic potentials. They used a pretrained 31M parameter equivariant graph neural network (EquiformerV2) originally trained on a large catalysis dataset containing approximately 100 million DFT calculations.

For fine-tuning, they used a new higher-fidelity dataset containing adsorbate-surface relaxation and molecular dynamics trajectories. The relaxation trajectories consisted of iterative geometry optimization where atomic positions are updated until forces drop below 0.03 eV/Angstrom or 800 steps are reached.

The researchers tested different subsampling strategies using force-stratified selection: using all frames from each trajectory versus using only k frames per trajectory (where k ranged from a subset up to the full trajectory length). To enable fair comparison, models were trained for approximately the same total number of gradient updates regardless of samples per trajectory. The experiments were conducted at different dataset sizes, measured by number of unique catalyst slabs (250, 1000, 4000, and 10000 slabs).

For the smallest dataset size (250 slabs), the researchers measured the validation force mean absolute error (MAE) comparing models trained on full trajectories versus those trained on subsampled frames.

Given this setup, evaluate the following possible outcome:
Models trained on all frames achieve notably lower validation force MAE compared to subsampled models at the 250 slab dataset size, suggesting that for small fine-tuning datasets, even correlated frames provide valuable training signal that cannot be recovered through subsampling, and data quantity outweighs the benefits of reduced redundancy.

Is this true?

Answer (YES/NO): NO